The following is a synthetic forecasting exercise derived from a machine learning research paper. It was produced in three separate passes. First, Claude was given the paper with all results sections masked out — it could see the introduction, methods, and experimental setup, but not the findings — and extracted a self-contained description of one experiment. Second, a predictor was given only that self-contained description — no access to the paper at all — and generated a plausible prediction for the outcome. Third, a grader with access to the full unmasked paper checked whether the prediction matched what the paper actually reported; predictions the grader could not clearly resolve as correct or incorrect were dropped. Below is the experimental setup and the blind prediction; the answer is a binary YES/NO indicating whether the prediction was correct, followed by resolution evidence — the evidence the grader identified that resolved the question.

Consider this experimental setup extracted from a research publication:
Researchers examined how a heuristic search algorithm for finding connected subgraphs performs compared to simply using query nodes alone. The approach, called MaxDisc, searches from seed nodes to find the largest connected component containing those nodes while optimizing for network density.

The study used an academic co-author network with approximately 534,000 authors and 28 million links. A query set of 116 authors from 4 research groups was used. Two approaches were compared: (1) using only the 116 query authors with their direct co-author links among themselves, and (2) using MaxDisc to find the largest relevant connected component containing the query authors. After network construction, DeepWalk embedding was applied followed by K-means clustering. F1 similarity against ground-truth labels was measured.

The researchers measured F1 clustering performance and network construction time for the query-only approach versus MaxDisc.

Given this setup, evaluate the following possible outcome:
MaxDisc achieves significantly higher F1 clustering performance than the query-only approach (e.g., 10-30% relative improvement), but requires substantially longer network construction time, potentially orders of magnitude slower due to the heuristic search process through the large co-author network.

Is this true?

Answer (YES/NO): NO